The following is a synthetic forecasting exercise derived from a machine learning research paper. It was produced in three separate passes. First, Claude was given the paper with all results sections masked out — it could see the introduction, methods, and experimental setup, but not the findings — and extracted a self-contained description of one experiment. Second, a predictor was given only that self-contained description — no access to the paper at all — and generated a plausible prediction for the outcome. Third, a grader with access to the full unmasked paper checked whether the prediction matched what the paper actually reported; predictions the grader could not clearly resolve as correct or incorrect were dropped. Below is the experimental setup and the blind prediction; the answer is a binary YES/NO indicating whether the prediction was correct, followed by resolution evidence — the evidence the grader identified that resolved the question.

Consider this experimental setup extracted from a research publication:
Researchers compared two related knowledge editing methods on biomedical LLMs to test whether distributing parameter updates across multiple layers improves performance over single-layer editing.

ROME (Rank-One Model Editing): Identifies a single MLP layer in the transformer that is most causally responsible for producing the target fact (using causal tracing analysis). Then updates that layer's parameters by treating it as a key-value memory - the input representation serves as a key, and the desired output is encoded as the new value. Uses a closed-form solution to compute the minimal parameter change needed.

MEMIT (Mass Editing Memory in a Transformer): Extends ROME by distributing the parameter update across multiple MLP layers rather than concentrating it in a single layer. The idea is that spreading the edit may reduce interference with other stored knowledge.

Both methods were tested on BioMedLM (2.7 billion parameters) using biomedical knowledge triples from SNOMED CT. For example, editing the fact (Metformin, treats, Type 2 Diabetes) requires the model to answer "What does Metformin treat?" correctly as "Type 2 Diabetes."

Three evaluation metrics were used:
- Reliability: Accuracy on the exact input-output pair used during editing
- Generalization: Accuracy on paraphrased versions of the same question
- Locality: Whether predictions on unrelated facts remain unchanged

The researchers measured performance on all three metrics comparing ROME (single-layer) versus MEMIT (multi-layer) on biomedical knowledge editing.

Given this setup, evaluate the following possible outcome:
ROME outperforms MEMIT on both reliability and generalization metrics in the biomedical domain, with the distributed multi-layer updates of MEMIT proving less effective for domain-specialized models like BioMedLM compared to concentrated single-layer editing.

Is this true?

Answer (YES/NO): YES